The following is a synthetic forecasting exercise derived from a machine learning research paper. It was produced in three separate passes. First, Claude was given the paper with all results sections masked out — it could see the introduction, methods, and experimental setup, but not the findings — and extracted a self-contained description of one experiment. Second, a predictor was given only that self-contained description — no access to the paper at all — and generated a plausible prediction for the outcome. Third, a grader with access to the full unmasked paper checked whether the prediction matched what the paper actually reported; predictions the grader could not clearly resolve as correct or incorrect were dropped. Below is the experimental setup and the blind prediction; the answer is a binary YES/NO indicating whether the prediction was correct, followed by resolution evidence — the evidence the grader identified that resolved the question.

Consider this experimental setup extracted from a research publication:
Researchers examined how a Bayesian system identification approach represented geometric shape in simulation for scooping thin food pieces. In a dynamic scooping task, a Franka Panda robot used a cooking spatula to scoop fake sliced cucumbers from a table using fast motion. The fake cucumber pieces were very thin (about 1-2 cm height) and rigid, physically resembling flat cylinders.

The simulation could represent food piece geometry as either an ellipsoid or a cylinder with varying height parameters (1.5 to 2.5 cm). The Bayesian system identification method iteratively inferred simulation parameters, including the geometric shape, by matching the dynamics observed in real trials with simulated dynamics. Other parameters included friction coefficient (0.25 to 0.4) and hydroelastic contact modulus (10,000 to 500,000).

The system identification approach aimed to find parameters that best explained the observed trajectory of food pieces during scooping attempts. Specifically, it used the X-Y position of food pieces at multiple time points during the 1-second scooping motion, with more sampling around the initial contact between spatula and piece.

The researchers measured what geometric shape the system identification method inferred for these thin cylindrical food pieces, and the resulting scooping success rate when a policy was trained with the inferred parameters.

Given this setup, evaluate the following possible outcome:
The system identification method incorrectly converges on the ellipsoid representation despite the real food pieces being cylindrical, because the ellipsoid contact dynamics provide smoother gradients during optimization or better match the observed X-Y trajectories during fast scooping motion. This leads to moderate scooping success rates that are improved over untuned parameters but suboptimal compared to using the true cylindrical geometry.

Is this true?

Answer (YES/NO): NO